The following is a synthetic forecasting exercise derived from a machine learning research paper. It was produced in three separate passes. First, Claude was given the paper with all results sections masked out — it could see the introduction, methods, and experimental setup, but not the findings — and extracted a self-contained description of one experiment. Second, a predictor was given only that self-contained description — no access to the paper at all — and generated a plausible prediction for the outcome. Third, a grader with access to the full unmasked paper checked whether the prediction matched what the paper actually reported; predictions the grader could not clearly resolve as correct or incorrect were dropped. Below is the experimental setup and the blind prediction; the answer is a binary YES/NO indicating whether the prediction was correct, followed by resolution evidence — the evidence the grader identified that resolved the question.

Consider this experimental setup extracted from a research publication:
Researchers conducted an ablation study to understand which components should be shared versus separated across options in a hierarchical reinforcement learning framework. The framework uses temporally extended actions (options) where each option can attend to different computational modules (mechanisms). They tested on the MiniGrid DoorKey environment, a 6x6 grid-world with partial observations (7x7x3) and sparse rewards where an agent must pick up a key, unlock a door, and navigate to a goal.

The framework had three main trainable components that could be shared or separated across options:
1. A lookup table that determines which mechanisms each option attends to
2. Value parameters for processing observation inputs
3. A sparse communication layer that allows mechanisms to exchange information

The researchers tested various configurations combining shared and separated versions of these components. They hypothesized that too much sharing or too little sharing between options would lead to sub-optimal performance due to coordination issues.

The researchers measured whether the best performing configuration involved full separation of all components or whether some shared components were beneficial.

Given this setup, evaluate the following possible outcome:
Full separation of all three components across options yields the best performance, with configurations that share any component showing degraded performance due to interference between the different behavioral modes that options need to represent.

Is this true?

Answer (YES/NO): NO